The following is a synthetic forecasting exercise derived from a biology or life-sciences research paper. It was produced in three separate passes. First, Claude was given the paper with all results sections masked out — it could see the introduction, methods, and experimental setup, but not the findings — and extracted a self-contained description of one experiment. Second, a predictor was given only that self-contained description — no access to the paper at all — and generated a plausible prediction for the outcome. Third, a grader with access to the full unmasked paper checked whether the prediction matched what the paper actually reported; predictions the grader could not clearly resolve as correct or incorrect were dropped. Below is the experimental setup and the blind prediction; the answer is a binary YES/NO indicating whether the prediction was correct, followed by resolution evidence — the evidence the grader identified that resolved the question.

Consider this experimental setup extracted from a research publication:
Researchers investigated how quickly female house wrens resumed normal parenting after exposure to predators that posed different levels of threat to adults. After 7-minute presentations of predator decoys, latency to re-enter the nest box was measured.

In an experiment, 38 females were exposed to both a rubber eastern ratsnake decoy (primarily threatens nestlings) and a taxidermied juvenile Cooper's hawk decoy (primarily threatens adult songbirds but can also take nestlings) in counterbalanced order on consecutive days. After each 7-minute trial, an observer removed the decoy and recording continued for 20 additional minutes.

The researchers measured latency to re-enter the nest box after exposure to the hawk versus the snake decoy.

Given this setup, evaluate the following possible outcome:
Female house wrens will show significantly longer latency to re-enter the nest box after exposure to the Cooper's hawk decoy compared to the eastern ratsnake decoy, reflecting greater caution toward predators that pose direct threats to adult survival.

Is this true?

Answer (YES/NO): YES